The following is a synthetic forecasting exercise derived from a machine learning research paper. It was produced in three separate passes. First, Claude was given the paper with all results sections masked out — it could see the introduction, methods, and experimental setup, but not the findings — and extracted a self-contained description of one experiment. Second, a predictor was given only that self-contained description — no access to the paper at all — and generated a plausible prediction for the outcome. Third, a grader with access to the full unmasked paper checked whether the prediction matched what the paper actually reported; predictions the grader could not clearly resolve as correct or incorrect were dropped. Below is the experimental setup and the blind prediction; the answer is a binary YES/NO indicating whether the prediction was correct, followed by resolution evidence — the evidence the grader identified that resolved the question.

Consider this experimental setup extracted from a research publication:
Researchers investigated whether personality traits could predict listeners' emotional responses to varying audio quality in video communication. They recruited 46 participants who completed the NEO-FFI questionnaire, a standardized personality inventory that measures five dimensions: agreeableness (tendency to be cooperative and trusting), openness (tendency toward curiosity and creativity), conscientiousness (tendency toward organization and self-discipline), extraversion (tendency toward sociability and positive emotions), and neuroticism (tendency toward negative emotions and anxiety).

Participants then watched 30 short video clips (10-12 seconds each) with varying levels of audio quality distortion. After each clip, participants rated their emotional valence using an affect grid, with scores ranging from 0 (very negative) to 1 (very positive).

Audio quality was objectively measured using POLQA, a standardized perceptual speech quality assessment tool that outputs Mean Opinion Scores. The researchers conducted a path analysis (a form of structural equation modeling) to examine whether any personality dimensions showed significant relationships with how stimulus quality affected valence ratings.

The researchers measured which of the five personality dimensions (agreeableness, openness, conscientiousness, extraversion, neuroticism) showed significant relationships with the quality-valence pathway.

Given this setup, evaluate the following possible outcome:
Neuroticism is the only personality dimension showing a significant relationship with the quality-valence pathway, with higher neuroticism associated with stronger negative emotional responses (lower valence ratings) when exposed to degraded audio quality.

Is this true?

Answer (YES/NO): NO